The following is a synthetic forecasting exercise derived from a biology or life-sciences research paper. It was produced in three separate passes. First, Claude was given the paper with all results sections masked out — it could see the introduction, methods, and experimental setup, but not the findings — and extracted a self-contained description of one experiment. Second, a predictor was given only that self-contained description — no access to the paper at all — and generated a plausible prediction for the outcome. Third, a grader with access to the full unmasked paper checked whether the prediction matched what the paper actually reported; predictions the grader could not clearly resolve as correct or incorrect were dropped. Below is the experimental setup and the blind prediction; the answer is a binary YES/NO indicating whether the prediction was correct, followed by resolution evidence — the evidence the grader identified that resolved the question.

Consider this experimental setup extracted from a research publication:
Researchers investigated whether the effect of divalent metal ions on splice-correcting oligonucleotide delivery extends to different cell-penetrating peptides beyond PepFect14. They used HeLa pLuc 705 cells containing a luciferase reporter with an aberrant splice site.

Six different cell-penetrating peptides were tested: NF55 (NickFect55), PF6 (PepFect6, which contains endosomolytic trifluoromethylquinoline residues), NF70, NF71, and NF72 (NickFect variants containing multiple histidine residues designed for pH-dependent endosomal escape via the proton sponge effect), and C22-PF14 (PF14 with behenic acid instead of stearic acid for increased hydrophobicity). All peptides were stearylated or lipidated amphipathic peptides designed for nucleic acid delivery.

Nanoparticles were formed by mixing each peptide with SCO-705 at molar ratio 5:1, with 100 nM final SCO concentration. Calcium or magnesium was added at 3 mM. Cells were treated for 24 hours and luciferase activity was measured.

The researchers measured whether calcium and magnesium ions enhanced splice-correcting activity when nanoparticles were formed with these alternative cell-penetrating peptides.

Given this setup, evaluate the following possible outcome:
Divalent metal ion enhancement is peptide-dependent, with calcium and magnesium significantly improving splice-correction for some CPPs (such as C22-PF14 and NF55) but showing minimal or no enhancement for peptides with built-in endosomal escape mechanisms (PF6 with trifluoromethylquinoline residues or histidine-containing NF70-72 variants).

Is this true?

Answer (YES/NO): YES